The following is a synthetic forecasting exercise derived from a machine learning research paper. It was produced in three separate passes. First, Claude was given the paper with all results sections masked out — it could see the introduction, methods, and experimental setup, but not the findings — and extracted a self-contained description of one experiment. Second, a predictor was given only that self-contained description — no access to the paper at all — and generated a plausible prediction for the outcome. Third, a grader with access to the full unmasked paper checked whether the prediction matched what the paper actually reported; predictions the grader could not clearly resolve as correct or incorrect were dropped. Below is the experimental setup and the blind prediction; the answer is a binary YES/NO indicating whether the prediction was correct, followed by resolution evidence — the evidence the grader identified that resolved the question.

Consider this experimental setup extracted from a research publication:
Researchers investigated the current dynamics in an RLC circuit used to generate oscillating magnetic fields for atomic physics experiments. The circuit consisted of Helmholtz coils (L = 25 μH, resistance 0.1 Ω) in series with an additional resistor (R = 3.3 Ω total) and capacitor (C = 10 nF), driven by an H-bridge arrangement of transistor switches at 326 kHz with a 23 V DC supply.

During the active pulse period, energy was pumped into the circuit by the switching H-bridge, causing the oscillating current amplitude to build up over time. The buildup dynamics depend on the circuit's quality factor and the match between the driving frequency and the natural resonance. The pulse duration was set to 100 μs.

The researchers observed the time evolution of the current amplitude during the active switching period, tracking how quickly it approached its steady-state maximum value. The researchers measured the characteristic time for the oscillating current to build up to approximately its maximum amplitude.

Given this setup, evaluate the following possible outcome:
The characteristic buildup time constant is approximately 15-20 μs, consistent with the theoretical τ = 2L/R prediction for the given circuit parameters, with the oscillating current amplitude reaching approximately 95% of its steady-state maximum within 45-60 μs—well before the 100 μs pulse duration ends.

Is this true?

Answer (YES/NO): NO